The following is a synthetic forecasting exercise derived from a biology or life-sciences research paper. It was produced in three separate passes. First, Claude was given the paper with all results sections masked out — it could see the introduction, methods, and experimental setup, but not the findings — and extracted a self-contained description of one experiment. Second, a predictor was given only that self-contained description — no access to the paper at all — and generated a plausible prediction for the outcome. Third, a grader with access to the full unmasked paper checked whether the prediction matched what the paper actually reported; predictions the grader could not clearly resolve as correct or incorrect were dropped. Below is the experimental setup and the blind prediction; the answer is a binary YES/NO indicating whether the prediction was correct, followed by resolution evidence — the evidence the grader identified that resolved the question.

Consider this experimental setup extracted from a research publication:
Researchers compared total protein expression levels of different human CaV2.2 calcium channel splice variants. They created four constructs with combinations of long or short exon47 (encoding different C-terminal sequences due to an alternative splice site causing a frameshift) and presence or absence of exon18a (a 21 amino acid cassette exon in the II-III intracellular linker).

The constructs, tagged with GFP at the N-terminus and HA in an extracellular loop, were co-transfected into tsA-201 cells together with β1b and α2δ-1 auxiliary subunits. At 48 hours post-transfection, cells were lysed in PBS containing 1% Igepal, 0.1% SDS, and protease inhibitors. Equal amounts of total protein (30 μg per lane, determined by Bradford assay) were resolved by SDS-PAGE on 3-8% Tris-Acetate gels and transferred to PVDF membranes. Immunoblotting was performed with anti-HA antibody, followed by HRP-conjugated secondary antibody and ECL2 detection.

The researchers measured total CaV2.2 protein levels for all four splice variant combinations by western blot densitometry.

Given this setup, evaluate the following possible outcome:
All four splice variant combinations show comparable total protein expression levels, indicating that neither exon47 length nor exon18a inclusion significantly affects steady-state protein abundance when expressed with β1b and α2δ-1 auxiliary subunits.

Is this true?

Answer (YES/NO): NO